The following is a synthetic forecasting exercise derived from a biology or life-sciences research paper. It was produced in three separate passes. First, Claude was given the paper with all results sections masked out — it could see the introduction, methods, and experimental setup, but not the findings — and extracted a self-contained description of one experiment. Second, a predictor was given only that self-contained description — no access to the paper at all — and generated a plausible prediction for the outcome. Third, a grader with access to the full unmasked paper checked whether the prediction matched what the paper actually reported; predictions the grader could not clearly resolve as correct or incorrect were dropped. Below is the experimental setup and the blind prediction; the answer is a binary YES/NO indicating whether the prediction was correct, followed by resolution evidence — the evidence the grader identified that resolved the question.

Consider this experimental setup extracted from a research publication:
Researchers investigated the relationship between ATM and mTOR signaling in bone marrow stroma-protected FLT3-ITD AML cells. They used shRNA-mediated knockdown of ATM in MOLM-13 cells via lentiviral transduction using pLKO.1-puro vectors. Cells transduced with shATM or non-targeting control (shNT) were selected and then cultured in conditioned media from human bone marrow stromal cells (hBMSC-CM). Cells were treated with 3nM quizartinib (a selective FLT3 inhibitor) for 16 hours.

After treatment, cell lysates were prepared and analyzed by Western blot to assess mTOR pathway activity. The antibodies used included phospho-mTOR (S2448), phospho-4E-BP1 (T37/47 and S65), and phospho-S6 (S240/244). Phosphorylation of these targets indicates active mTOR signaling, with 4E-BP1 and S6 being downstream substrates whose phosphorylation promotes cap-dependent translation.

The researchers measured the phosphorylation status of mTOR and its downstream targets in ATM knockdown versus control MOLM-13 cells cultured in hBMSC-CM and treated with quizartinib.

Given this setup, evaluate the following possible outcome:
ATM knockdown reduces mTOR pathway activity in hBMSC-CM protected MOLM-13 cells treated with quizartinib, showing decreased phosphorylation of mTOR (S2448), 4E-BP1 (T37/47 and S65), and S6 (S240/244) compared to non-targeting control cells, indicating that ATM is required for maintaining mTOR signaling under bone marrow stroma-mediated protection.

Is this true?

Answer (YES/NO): YES